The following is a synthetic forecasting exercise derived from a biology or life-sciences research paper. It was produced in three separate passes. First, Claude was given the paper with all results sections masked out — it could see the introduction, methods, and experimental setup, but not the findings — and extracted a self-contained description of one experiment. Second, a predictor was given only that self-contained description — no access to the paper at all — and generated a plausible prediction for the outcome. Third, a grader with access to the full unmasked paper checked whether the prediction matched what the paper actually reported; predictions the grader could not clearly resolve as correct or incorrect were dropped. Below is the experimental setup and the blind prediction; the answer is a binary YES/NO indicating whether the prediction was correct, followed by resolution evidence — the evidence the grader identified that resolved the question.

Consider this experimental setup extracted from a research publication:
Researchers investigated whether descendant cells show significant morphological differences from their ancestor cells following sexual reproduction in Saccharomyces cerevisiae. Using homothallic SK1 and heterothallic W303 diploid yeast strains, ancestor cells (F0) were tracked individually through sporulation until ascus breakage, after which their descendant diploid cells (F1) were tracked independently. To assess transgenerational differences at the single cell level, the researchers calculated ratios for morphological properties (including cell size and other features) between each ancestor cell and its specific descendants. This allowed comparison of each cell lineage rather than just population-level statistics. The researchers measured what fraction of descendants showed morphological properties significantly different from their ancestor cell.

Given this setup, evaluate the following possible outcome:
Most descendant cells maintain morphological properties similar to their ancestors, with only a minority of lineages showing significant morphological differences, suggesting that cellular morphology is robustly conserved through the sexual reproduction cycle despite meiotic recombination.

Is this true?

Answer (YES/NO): YES